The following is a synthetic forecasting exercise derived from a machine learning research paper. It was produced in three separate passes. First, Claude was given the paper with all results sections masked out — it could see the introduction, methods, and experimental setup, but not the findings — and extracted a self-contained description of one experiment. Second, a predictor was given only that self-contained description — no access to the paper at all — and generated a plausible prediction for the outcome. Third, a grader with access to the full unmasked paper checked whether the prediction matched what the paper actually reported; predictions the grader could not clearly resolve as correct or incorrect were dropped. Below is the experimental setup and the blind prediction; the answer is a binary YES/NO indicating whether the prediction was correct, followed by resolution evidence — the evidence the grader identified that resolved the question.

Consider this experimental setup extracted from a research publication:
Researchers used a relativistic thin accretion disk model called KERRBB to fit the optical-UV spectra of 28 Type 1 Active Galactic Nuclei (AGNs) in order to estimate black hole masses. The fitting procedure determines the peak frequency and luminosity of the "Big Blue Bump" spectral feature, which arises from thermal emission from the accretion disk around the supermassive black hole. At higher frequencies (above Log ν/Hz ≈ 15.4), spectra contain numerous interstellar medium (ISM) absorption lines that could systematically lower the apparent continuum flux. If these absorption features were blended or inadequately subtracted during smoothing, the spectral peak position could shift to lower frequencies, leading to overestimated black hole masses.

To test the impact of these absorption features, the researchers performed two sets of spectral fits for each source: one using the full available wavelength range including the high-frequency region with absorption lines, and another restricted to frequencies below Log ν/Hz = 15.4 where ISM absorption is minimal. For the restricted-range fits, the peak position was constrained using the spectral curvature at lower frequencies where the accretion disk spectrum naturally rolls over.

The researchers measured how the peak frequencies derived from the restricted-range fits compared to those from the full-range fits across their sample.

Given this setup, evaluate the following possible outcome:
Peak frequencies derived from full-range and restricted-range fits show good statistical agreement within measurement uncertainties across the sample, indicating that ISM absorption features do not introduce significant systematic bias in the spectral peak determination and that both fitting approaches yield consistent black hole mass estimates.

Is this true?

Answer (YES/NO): YES